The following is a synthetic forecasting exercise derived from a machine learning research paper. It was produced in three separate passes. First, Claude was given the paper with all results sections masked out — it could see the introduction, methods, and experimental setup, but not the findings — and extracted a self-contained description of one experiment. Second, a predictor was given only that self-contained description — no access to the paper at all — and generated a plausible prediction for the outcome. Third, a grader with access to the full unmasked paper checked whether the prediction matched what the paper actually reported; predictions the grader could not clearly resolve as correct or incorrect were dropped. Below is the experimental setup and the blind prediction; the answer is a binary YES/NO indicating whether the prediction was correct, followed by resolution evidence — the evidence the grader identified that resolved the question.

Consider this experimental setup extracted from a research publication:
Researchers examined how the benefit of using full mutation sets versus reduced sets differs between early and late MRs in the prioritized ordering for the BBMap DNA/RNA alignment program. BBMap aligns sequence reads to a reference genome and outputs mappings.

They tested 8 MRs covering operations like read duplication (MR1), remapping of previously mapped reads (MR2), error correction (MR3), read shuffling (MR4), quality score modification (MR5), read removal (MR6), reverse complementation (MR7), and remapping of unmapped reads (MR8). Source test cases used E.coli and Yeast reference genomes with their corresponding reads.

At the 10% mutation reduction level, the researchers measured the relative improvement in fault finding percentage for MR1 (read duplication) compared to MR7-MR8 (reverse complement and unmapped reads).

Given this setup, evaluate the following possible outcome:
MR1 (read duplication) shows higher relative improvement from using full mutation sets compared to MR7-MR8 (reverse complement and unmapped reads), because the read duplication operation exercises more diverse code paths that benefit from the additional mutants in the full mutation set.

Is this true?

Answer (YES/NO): YES